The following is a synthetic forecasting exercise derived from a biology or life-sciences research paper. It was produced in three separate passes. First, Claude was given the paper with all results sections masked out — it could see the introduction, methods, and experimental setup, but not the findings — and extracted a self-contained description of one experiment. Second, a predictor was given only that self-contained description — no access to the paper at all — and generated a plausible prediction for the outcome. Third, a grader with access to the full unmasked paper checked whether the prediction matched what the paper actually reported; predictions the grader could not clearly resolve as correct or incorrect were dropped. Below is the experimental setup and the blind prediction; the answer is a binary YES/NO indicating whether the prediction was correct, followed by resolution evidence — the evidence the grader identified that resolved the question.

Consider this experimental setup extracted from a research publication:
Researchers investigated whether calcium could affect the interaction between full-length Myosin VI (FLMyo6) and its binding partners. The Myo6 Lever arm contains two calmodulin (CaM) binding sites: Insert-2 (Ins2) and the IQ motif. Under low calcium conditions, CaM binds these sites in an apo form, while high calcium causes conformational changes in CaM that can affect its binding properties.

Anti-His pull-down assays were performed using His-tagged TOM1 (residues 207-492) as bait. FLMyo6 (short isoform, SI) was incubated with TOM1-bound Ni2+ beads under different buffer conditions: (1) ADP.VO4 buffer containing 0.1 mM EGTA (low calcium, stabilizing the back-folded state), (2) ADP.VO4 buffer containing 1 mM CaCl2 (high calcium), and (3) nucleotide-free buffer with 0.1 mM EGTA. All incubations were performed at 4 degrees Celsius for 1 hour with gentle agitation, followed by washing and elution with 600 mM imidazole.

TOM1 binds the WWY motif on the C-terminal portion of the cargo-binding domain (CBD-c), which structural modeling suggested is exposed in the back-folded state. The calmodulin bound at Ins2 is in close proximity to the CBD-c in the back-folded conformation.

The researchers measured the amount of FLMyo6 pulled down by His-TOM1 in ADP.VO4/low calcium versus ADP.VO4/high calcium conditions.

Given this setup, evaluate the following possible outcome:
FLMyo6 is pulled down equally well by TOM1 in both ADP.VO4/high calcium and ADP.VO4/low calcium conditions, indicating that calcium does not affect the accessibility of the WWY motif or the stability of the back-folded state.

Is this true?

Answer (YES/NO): NO